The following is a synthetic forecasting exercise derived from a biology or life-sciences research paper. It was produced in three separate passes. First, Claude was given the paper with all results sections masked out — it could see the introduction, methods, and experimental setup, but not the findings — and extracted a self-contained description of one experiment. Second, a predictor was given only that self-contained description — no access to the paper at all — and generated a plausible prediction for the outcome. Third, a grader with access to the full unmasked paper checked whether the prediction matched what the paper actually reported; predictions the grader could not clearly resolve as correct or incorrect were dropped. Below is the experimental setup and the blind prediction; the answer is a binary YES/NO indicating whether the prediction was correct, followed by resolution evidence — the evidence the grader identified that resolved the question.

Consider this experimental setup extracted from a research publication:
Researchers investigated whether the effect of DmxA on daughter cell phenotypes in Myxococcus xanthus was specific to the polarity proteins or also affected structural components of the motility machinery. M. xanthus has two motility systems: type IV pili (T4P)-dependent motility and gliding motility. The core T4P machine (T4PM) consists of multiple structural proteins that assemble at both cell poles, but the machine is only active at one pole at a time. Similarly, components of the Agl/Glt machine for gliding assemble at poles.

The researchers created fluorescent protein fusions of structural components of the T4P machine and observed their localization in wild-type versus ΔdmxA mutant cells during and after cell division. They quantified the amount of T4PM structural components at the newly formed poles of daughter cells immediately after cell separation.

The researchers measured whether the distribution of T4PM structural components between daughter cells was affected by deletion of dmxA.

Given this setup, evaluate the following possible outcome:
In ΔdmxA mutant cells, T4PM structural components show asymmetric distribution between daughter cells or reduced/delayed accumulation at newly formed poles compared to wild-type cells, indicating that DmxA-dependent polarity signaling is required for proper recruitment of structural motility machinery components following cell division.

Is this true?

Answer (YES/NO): YES